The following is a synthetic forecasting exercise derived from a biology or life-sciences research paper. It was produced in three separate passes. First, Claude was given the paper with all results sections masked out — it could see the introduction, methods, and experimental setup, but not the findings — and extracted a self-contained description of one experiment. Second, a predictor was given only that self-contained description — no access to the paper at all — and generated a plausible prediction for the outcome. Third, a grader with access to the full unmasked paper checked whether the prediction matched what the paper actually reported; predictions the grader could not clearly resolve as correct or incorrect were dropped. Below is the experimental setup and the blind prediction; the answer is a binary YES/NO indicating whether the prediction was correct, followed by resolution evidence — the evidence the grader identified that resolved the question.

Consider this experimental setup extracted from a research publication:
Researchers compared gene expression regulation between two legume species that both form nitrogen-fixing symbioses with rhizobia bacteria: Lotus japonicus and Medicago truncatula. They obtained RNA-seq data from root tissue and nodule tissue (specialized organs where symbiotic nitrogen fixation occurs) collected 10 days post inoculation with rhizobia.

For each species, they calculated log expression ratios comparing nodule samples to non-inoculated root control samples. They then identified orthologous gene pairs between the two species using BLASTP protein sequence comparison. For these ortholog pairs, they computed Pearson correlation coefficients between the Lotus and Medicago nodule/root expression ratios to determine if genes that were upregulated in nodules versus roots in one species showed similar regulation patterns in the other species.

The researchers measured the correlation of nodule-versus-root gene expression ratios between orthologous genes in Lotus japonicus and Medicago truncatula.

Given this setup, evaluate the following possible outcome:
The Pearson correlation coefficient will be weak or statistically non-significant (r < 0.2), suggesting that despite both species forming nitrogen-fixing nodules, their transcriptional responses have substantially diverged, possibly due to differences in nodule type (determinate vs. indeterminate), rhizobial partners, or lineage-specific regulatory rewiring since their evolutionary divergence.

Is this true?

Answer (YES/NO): NO